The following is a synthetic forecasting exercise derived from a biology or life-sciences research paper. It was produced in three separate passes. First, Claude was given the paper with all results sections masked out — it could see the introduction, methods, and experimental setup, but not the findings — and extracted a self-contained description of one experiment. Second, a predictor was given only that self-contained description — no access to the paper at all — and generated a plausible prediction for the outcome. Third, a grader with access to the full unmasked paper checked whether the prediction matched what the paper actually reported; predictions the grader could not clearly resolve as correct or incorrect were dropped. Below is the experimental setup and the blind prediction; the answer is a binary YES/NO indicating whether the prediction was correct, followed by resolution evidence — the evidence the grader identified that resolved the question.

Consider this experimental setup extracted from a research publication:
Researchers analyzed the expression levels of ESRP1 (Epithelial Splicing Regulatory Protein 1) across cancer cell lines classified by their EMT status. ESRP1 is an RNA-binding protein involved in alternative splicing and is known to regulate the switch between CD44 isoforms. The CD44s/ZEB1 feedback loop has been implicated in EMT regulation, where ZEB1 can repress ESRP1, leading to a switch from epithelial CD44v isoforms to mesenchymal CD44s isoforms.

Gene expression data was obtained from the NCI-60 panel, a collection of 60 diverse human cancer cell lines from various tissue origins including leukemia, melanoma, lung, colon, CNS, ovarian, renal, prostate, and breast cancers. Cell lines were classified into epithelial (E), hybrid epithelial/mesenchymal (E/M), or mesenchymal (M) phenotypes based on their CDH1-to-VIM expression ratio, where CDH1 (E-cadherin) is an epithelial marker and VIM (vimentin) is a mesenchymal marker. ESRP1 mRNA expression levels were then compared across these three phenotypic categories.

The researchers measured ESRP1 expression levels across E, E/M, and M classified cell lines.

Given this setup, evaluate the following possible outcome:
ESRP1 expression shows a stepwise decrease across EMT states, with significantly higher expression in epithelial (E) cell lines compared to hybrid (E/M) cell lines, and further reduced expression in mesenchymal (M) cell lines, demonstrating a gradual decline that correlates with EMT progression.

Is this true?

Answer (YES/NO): YES